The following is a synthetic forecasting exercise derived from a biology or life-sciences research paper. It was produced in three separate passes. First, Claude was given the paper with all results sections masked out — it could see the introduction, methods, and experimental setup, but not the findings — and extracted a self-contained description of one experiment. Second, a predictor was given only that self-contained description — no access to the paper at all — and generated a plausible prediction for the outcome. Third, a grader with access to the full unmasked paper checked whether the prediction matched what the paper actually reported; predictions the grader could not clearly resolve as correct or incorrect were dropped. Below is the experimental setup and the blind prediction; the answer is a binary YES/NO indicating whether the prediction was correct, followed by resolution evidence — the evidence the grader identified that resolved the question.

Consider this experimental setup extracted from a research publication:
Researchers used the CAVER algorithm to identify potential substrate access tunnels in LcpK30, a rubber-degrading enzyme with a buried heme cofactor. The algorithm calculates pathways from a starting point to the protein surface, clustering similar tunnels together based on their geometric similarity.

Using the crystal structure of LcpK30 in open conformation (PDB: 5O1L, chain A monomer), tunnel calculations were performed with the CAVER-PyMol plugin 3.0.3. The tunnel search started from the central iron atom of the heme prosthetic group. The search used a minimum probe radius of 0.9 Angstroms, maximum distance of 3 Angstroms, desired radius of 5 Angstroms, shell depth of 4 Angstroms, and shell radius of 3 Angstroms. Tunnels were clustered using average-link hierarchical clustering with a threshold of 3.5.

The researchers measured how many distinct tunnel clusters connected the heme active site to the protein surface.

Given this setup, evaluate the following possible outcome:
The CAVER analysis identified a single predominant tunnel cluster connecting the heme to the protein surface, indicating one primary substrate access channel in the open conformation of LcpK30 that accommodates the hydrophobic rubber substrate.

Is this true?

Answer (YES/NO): NO